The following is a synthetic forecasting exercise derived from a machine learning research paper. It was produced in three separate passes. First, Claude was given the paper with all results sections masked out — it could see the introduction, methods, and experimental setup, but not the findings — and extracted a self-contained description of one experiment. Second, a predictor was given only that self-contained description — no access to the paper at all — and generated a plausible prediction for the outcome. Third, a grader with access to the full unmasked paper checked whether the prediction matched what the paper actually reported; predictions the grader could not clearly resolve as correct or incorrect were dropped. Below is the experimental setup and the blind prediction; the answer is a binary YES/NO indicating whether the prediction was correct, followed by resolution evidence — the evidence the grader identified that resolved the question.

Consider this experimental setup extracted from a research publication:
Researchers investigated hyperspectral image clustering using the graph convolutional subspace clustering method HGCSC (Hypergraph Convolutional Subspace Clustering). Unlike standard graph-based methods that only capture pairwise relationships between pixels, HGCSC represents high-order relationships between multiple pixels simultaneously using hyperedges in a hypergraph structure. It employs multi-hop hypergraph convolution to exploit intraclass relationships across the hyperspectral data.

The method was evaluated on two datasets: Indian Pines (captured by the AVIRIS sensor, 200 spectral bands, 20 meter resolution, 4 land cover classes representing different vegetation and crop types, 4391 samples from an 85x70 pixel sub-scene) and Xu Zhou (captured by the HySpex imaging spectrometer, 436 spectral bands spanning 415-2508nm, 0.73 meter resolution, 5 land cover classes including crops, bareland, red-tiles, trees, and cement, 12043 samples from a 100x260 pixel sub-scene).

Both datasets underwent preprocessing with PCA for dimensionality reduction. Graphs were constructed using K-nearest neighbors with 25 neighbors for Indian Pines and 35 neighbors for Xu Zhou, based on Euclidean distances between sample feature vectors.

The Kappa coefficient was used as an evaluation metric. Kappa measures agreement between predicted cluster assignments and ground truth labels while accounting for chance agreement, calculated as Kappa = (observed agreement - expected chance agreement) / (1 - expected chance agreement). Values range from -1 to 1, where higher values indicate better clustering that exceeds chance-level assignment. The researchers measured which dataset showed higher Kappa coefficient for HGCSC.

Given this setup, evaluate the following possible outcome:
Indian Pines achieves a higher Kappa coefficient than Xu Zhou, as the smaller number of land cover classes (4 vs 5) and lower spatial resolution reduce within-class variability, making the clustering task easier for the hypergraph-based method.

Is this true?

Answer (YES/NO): NO